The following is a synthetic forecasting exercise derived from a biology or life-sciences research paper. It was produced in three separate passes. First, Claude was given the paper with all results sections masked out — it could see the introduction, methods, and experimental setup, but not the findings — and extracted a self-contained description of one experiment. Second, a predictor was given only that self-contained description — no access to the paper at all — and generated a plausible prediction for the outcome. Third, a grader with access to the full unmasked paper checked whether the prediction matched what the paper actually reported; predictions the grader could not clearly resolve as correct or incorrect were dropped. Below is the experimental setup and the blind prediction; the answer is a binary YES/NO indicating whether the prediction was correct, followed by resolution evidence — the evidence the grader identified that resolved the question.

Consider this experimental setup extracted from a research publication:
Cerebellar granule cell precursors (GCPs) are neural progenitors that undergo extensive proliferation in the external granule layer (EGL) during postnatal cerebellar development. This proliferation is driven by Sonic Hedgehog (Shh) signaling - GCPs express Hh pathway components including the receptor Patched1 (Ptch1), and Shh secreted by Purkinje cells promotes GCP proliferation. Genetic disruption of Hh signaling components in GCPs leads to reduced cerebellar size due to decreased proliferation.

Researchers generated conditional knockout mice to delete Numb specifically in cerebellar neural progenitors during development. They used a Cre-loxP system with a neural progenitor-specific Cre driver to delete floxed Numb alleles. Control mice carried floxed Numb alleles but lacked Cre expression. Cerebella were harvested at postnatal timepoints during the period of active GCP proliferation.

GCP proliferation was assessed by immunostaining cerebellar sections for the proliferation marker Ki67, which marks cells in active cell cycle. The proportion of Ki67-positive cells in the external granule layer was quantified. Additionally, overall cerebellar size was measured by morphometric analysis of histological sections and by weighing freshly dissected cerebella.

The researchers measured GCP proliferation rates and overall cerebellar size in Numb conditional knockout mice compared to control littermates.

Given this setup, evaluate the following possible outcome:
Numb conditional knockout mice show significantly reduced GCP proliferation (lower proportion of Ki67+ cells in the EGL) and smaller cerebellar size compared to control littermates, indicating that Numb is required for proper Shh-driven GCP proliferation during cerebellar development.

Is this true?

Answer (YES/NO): YES